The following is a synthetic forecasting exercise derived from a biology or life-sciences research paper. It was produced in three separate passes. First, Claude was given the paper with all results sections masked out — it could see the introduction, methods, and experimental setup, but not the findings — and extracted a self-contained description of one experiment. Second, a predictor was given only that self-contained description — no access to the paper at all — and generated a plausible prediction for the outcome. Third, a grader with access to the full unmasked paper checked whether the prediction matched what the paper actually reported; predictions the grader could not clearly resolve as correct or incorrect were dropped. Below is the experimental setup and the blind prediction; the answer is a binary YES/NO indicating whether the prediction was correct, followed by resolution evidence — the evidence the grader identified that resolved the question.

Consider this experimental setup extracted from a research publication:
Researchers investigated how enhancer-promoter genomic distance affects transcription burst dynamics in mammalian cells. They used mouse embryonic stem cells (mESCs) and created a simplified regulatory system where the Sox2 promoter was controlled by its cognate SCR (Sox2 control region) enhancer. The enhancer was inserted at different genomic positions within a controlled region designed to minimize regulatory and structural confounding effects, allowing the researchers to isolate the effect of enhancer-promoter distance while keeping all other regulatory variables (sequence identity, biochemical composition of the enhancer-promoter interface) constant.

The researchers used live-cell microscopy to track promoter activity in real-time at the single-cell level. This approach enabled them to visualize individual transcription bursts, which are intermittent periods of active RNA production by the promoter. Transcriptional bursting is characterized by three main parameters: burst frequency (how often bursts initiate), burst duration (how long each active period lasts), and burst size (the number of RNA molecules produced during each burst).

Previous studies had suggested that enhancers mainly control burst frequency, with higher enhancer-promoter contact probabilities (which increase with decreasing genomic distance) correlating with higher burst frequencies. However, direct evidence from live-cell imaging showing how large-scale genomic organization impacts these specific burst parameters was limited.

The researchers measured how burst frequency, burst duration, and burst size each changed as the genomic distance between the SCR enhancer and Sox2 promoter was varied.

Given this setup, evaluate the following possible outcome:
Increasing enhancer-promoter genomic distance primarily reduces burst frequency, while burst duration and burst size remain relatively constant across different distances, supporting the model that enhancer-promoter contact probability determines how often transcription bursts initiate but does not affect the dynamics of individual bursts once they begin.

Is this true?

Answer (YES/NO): YES